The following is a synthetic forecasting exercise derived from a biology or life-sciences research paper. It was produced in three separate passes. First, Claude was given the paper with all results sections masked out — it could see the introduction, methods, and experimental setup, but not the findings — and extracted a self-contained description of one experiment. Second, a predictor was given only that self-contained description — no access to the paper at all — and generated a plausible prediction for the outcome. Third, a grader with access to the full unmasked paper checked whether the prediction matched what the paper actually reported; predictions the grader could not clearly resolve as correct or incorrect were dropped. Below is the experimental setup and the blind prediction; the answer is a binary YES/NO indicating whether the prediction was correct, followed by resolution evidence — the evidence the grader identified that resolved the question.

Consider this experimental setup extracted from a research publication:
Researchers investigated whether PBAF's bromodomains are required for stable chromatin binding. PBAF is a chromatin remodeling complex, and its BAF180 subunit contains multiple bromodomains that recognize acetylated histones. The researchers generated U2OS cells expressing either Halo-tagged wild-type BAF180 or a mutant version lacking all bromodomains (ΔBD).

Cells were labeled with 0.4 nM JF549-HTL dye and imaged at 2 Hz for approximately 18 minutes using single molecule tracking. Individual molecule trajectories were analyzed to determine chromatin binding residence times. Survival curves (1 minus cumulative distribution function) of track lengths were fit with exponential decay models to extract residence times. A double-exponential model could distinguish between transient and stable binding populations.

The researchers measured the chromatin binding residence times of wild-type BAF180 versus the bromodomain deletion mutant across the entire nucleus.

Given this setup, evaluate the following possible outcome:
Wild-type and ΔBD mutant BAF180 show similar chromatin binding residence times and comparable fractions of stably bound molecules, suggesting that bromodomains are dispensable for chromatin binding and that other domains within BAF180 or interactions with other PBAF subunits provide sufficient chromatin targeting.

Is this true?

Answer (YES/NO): NO